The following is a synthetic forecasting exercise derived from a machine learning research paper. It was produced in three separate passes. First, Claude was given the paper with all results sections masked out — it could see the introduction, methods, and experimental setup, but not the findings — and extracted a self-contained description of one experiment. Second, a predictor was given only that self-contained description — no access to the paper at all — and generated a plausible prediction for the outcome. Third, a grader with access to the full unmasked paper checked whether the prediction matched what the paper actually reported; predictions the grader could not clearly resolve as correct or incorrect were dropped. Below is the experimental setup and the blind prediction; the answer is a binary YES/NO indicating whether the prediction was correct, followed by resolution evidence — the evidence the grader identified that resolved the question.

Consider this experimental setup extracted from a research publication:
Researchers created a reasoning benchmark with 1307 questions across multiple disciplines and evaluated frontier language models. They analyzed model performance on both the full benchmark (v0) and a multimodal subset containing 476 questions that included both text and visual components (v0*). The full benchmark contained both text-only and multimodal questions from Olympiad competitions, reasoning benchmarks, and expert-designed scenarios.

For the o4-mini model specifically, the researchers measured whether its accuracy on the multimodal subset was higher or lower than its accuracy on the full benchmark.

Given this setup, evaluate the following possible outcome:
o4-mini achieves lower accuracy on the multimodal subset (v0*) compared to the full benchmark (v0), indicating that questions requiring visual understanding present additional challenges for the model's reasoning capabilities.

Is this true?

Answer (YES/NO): NO